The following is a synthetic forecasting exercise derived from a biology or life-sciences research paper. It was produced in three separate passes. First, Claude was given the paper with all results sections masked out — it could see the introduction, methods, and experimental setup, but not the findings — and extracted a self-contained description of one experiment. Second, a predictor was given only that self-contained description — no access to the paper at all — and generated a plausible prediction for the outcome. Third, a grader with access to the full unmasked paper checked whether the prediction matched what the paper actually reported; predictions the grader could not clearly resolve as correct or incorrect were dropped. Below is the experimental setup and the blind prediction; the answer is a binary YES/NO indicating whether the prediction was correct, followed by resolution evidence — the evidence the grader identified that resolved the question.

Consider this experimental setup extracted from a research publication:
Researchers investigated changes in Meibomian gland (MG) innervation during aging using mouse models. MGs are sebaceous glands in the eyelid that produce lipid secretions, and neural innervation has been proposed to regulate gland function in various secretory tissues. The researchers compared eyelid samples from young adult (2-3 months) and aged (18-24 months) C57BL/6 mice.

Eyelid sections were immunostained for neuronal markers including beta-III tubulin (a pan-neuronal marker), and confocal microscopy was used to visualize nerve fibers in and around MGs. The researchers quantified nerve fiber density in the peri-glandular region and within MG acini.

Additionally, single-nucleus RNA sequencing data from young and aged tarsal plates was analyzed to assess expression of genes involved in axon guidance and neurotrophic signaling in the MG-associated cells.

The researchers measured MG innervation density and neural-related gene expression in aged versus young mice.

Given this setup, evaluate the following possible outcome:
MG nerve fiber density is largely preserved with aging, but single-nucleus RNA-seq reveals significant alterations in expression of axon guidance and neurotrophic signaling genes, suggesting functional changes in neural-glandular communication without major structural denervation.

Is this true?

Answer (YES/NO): NO